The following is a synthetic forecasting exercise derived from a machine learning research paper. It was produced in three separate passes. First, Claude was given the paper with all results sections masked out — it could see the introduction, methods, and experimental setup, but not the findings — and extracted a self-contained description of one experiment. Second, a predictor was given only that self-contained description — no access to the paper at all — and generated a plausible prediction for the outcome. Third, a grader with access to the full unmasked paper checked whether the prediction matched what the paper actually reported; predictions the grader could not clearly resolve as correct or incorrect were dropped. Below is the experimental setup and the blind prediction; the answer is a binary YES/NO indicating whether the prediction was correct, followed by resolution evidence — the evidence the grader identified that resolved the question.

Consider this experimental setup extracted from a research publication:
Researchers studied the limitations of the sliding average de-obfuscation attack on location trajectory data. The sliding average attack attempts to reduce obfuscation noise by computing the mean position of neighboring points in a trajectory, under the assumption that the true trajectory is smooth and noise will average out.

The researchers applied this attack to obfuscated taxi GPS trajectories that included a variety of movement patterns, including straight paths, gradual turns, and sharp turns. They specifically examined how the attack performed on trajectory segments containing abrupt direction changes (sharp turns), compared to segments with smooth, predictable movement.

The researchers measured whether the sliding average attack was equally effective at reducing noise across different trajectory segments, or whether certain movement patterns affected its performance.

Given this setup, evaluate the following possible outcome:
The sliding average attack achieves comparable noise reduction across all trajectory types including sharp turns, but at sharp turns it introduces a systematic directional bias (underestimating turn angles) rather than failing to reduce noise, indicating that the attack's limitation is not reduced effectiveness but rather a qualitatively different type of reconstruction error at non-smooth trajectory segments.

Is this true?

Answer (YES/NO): NO